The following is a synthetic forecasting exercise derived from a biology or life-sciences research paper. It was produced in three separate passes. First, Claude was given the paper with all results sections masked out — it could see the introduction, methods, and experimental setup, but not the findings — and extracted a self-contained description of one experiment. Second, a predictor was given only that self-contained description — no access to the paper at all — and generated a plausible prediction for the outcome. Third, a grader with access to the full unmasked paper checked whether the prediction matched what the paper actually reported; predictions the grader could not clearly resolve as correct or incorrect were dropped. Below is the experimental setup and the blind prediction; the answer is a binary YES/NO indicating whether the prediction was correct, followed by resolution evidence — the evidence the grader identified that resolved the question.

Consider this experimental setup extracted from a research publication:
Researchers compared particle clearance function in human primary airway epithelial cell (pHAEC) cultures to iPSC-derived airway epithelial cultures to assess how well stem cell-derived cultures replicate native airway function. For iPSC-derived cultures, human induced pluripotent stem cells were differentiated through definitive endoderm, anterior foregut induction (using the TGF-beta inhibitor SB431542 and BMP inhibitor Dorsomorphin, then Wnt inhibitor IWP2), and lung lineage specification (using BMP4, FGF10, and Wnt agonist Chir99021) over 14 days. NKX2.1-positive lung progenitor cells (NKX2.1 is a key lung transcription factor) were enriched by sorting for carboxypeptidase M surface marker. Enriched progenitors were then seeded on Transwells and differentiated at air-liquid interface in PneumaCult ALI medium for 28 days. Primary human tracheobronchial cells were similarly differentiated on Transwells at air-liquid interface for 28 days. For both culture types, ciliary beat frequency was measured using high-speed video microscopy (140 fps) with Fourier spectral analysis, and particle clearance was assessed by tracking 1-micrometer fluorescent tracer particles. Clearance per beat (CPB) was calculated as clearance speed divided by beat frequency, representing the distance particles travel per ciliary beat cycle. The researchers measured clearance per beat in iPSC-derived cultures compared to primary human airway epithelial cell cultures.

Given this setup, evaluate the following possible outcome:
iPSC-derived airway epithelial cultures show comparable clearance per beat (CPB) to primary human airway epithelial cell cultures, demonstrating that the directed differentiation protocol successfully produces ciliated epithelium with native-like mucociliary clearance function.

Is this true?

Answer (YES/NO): NO